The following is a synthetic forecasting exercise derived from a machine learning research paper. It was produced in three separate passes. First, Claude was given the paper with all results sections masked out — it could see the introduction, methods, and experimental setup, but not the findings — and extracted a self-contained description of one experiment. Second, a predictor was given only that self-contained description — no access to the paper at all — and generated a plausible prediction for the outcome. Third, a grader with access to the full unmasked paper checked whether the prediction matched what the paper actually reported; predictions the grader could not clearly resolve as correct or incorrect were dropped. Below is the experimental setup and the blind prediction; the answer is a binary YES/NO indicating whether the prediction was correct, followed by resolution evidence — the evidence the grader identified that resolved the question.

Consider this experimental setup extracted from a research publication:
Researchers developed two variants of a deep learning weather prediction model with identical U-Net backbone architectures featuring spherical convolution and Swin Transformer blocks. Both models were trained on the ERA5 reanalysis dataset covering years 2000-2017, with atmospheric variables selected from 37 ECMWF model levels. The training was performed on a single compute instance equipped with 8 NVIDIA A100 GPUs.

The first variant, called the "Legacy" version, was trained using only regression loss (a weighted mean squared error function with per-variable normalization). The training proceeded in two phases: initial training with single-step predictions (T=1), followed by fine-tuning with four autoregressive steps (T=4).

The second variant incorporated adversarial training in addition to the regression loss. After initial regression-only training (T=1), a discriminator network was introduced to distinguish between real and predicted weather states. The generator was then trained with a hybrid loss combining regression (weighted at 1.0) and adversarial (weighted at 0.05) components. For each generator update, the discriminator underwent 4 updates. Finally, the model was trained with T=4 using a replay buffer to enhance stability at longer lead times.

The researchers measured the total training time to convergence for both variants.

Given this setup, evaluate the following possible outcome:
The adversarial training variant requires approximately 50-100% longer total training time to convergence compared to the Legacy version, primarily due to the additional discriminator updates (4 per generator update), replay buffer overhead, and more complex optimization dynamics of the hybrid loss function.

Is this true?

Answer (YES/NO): NO